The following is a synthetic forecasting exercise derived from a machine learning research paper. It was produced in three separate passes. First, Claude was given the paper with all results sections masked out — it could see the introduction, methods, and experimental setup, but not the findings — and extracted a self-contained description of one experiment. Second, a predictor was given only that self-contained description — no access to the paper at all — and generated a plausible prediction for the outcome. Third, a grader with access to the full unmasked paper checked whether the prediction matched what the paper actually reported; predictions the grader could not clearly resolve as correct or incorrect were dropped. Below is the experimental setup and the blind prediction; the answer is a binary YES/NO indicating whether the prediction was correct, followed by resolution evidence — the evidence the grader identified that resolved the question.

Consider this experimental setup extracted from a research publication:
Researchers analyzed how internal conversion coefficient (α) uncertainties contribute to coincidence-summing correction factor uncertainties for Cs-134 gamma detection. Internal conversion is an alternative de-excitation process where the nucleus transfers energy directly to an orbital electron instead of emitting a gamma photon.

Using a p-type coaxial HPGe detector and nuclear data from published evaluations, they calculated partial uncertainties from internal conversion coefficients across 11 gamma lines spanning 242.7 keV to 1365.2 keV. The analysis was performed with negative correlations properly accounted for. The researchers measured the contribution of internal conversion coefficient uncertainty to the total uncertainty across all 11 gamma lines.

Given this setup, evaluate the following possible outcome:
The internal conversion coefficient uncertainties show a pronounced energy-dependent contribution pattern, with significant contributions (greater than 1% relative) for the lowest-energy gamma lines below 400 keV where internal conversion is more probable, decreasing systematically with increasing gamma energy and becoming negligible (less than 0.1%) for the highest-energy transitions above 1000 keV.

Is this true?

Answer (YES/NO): NO